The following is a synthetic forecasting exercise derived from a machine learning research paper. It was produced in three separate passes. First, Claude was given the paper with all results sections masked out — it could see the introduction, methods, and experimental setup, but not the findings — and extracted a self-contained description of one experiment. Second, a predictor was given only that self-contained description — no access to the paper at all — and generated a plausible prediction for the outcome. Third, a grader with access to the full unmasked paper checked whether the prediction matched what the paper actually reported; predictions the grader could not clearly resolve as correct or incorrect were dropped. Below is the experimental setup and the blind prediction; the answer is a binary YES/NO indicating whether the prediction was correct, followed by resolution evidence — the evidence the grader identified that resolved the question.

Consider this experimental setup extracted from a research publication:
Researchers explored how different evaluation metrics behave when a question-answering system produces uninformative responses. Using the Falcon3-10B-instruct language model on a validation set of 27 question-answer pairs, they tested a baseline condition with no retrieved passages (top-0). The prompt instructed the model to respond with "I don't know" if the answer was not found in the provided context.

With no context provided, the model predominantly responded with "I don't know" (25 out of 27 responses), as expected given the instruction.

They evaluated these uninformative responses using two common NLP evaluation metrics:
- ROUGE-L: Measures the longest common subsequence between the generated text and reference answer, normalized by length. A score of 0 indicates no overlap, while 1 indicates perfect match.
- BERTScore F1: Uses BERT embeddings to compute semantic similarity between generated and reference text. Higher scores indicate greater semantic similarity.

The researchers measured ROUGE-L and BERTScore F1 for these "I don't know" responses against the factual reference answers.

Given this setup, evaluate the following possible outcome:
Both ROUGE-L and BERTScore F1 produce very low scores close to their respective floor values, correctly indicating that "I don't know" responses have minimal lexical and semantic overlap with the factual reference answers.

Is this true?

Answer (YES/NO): NO